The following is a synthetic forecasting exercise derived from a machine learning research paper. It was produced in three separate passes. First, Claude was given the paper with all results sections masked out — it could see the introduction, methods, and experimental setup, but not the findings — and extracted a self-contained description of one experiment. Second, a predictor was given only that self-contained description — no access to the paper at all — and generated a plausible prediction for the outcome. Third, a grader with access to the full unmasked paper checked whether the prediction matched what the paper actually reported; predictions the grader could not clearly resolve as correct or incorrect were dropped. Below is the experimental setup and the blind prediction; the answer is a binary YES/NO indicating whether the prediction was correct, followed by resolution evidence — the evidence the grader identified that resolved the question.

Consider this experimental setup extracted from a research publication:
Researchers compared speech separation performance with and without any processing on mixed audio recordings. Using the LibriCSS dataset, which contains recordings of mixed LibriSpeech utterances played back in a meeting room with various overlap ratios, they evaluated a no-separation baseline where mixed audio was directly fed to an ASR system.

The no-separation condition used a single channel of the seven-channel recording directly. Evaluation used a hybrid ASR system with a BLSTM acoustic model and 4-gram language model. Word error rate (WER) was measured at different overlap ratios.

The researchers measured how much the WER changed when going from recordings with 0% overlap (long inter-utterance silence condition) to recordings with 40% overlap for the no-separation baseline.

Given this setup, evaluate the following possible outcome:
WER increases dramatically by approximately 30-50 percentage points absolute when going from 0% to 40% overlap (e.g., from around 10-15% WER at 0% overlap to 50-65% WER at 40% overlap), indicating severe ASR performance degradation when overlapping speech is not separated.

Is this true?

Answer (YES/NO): NO